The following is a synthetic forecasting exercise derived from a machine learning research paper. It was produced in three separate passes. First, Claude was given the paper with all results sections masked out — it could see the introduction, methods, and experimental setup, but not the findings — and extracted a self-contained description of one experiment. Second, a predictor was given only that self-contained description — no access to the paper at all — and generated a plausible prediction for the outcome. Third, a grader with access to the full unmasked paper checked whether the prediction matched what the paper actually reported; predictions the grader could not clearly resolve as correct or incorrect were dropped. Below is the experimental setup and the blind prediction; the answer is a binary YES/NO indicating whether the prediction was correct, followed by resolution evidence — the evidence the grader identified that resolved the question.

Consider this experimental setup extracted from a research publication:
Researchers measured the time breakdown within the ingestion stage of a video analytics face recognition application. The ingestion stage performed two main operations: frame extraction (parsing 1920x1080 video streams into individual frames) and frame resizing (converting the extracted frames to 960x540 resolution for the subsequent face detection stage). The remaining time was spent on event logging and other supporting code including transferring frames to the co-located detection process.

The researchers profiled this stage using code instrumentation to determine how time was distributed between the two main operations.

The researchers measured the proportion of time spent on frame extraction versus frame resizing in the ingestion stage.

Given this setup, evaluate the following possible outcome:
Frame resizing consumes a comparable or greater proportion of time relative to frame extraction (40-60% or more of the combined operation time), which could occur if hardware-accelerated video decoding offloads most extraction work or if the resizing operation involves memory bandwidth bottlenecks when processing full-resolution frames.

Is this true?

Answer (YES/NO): YES